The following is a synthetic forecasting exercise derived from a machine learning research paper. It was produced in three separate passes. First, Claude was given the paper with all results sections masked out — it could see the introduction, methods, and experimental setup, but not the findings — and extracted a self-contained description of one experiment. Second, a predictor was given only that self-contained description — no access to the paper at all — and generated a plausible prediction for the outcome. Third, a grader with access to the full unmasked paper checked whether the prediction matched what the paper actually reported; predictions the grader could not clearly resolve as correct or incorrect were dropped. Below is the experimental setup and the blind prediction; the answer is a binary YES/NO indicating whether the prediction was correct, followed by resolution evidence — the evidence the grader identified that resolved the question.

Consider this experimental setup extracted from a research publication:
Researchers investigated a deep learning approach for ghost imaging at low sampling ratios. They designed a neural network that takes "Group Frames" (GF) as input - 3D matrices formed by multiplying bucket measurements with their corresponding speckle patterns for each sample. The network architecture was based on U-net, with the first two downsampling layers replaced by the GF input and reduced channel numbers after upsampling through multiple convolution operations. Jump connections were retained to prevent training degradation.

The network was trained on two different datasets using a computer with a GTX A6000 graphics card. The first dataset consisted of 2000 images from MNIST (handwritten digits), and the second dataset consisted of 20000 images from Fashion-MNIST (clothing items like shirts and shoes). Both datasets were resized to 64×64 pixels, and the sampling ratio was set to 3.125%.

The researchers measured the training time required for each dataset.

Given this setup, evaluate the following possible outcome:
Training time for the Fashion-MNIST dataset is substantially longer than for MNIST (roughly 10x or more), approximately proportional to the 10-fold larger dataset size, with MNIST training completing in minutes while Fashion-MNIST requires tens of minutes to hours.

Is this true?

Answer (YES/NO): NO